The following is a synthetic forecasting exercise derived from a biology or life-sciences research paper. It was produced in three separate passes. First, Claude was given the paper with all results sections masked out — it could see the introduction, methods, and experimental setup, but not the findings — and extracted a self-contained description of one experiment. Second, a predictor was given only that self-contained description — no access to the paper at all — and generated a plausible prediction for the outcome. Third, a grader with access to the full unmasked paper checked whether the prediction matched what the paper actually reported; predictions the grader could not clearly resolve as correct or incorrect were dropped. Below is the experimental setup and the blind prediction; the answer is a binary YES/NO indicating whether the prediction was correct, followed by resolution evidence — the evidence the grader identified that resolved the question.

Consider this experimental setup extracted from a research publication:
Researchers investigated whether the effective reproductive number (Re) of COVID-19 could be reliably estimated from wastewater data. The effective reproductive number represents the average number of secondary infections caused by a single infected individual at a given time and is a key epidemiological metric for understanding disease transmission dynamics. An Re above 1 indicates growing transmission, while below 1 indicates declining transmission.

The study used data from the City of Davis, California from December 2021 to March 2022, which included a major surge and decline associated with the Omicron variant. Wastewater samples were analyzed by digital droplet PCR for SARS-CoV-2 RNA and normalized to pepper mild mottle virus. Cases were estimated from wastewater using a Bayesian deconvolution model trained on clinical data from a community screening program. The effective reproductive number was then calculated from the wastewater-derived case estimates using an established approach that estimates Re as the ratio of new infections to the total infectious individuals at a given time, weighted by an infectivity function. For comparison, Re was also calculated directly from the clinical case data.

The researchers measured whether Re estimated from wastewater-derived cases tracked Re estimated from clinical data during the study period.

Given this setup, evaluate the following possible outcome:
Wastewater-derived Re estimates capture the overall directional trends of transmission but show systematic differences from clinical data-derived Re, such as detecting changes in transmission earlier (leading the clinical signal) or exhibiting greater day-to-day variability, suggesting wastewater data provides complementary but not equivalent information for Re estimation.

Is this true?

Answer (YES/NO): NO